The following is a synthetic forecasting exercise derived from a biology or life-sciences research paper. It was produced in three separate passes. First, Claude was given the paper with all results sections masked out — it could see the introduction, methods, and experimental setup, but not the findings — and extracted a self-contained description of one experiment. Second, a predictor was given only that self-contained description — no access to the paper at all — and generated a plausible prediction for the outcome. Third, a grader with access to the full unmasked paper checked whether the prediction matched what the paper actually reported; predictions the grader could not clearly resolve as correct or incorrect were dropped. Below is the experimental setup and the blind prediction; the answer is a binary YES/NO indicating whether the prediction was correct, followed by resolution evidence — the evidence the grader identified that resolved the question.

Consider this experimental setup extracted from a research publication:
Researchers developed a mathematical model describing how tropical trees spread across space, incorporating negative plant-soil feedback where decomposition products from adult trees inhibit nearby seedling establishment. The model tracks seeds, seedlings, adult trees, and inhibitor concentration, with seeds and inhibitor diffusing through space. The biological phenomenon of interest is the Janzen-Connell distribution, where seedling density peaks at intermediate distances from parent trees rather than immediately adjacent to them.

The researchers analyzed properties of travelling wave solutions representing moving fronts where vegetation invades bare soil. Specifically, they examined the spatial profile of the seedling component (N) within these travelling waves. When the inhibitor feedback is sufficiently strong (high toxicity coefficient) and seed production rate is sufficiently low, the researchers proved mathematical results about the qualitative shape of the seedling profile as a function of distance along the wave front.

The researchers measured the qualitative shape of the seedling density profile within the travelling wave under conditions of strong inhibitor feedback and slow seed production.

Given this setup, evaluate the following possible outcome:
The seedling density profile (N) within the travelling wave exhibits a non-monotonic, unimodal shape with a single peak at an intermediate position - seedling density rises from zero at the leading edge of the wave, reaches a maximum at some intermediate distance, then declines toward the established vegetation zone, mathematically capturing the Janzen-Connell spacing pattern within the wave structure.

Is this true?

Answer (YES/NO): YES